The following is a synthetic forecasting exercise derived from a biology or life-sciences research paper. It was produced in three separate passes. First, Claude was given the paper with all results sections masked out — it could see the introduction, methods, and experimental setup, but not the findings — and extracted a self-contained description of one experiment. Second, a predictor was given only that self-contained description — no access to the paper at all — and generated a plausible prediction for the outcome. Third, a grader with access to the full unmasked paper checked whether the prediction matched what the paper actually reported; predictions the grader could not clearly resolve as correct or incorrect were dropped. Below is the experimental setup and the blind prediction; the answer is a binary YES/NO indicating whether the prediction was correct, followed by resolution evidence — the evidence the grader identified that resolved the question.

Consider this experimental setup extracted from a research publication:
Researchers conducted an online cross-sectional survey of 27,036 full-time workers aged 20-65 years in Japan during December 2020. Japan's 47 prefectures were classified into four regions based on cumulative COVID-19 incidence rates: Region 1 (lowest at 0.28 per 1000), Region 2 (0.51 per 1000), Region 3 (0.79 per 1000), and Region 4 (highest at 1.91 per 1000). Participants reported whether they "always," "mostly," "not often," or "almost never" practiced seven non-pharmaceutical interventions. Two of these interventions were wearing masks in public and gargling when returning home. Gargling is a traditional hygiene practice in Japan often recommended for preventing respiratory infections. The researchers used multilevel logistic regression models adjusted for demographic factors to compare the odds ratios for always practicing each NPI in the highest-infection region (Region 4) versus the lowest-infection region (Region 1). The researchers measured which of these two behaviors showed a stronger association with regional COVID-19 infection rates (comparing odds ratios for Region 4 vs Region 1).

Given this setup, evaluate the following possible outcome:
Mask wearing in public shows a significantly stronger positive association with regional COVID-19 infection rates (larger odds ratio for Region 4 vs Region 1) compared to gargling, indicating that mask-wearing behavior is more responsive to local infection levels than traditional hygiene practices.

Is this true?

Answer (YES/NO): NO